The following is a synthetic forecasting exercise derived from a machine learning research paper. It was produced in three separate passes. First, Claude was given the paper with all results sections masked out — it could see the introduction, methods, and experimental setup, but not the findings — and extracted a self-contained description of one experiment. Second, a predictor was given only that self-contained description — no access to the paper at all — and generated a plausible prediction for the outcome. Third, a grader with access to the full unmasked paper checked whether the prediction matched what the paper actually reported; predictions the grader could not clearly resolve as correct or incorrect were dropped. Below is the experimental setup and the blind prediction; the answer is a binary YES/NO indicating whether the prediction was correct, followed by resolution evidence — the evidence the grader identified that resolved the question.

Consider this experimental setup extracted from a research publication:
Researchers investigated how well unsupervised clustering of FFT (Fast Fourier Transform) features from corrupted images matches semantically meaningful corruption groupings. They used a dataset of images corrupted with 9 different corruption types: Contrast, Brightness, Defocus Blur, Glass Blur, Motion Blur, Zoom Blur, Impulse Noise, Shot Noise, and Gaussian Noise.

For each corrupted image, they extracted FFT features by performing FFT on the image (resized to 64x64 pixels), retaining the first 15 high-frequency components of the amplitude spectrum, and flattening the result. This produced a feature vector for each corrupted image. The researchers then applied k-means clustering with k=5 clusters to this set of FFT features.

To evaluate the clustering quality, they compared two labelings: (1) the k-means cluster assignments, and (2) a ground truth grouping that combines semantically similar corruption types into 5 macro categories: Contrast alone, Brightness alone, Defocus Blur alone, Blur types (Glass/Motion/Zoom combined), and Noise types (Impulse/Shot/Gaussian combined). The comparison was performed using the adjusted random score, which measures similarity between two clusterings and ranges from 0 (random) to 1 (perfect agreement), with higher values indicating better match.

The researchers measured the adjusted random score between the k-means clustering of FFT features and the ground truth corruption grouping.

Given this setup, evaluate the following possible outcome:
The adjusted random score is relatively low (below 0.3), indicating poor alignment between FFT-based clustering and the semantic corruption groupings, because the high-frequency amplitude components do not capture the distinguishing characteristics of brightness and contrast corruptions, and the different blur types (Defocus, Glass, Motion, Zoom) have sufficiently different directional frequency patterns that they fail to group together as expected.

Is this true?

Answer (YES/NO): NO